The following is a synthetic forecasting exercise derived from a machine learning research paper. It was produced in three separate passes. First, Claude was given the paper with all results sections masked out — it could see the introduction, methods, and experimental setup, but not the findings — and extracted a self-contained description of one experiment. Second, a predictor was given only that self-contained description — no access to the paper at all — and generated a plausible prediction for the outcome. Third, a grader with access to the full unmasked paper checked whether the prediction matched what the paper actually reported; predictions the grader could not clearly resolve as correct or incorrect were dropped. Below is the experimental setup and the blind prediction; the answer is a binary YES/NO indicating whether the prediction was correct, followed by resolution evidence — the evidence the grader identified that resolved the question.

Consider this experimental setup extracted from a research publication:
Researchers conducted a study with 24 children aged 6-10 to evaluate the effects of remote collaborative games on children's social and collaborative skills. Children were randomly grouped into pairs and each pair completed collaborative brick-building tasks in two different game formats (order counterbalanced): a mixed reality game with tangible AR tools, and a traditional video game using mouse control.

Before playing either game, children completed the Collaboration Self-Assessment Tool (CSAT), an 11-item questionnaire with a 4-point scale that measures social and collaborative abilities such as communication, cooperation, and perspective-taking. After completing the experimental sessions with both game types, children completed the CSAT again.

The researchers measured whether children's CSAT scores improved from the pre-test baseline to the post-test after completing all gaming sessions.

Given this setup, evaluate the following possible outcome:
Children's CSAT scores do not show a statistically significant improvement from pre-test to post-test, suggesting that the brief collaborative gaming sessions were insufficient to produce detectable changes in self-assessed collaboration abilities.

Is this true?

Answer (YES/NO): NO